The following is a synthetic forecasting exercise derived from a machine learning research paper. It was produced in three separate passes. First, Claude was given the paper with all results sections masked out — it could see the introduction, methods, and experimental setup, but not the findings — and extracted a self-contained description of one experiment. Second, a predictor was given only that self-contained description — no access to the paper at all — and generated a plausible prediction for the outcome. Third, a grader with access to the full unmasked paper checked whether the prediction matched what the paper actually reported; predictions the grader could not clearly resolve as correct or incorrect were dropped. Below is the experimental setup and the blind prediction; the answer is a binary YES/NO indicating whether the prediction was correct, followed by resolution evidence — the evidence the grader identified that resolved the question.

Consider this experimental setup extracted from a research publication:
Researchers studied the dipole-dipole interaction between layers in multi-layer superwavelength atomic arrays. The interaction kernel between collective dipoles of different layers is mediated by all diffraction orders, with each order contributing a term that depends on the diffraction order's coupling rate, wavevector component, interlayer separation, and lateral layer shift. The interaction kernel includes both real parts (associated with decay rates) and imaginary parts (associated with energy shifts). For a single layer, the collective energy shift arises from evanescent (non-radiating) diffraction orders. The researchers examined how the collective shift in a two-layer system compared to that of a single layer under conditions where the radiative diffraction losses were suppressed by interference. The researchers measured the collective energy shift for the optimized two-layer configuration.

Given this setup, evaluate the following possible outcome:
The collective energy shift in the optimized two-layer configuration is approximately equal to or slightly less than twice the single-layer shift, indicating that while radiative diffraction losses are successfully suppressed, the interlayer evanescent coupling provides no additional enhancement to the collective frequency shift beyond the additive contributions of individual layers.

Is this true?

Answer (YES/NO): NO